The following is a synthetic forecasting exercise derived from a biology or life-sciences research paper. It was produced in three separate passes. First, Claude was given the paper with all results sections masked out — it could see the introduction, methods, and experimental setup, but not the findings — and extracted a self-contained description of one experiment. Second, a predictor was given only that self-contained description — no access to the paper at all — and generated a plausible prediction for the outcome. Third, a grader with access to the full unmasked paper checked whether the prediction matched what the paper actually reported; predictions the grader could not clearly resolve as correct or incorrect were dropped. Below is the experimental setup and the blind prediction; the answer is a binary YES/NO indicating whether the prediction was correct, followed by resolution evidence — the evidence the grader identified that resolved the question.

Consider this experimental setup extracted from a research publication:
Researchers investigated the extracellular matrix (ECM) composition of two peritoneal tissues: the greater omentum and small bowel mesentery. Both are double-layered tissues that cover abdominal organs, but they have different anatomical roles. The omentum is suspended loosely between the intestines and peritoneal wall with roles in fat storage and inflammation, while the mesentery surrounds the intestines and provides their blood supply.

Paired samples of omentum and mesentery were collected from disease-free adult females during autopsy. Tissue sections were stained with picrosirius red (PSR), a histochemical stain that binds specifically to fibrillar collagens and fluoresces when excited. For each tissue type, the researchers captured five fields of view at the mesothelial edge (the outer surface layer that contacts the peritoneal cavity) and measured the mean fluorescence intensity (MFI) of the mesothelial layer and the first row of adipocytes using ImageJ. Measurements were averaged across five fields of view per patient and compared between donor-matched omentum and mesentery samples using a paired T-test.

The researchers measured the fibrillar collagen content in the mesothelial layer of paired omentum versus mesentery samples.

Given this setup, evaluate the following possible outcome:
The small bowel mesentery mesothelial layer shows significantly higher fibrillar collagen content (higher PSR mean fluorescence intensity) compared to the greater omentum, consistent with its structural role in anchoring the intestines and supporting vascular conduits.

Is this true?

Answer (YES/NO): NO